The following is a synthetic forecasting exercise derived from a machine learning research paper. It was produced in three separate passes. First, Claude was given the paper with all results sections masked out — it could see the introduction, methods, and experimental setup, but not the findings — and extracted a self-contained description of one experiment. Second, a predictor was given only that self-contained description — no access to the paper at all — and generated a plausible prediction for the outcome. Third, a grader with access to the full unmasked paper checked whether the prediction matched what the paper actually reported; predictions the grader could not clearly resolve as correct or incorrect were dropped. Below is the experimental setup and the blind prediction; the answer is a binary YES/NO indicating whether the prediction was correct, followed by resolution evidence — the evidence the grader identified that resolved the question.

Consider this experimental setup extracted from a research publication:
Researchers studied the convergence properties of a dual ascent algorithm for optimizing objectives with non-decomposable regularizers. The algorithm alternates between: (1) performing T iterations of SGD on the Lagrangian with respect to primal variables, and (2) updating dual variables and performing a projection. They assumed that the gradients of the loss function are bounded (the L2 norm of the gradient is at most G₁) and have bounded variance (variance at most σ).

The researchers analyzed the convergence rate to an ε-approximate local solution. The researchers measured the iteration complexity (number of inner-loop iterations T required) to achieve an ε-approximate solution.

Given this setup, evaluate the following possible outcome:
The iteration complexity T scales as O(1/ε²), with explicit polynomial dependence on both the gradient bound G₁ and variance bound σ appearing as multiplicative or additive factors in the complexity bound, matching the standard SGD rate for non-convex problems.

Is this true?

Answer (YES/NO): NO